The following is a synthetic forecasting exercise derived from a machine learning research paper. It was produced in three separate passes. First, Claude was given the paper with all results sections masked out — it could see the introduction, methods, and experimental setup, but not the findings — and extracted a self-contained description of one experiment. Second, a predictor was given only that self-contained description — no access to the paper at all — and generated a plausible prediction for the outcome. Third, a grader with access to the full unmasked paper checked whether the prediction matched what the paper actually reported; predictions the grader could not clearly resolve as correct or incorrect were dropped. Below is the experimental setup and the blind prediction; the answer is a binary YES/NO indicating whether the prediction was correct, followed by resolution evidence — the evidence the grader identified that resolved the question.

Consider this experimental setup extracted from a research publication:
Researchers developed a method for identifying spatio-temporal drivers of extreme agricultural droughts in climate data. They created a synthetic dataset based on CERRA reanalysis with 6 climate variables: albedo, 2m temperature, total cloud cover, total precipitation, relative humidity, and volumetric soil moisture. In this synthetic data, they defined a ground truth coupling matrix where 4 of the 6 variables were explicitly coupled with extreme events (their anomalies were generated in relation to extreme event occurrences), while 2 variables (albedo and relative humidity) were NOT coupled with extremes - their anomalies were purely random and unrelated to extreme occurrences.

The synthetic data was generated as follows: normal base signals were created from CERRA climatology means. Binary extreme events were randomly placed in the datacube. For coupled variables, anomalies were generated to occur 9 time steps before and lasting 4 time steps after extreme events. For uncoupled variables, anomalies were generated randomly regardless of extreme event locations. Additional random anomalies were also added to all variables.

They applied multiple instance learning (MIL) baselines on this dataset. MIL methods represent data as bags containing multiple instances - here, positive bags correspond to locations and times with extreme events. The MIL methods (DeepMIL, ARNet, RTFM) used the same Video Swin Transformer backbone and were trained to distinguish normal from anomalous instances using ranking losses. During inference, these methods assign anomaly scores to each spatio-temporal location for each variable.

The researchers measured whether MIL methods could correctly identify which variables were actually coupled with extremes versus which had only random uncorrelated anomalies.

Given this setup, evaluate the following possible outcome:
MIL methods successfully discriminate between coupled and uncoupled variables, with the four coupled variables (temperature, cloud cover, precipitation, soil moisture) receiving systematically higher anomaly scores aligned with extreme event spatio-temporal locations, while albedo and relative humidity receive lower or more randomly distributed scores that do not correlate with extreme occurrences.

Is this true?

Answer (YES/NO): NO